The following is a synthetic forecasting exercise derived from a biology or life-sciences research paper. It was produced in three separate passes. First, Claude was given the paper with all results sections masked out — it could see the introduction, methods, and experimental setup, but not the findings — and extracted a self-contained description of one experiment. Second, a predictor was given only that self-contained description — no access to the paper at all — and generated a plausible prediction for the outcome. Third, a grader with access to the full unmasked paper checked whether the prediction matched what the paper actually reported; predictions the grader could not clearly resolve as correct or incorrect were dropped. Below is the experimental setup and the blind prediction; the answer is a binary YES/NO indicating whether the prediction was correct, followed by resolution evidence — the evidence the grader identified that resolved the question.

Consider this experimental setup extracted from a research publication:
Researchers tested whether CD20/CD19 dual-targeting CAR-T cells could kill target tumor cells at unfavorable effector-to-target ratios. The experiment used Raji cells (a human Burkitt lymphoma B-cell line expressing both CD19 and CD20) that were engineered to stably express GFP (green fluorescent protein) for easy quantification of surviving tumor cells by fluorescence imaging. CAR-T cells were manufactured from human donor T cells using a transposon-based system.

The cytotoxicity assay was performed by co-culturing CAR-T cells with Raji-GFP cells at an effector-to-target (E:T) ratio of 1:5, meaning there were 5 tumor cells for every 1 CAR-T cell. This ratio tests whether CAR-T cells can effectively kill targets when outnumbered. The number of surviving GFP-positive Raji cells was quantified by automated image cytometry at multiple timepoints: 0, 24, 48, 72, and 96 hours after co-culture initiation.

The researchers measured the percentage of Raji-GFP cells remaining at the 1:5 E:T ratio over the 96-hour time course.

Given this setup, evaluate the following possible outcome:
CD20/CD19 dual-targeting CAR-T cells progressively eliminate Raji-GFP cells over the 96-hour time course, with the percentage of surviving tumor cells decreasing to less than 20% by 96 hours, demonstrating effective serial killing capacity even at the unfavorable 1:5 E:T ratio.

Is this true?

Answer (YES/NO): YES